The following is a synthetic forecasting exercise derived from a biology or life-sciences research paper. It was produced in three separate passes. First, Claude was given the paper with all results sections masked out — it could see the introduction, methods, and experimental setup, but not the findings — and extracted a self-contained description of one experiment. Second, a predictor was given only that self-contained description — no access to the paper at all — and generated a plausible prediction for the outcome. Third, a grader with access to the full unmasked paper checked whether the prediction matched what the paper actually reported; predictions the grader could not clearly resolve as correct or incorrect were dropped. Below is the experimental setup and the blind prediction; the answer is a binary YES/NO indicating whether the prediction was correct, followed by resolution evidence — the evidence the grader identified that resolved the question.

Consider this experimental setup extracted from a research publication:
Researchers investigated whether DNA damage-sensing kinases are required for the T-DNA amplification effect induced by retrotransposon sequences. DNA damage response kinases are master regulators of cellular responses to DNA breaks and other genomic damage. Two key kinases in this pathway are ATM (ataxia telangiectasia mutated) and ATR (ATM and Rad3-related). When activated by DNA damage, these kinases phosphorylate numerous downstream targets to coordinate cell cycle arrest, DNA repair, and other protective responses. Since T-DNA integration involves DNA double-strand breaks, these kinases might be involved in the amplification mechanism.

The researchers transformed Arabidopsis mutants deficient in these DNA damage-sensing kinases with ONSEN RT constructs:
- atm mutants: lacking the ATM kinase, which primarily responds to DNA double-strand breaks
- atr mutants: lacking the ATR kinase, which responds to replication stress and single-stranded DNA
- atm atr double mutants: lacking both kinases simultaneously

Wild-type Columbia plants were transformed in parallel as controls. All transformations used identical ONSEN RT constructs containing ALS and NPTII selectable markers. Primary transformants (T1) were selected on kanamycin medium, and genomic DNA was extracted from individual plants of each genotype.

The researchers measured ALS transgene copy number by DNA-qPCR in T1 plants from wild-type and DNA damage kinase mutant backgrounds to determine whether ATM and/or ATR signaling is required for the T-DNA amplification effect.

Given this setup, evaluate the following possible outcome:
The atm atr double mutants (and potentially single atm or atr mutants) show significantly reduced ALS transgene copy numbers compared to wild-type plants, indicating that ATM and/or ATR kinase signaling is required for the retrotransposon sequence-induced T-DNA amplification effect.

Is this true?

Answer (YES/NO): NO